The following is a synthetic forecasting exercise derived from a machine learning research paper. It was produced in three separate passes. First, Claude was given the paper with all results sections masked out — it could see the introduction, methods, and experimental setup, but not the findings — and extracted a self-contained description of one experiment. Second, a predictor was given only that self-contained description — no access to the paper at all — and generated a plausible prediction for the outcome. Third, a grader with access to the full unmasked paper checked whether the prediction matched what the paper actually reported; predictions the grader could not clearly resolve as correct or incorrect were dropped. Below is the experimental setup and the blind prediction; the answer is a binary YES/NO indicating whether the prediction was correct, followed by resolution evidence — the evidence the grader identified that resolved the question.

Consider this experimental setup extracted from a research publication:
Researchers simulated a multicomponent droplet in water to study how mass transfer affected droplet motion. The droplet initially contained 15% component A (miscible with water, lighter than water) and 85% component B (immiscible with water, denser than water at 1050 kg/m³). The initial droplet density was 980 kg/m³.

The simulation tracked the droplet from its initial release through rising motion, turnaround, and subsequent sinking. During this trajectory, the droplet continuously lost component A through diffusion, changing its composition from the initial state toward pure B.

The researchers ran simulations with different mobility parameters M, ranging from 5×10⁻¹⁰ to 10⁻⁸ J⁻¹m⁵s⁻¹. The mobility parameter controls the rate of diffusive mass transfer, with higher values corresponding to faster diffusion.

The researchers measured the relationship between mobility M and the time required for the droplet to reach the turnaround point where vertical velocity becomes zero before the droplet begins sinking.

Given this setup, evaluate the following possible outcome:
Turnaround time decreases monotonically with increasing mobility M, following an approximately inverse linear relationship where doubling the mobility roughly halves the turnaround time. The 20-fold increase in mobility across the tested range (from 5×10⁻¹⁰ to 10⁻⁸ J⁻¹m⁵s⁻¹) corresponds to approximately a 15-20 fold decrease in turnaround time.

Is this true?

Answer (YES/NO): YES